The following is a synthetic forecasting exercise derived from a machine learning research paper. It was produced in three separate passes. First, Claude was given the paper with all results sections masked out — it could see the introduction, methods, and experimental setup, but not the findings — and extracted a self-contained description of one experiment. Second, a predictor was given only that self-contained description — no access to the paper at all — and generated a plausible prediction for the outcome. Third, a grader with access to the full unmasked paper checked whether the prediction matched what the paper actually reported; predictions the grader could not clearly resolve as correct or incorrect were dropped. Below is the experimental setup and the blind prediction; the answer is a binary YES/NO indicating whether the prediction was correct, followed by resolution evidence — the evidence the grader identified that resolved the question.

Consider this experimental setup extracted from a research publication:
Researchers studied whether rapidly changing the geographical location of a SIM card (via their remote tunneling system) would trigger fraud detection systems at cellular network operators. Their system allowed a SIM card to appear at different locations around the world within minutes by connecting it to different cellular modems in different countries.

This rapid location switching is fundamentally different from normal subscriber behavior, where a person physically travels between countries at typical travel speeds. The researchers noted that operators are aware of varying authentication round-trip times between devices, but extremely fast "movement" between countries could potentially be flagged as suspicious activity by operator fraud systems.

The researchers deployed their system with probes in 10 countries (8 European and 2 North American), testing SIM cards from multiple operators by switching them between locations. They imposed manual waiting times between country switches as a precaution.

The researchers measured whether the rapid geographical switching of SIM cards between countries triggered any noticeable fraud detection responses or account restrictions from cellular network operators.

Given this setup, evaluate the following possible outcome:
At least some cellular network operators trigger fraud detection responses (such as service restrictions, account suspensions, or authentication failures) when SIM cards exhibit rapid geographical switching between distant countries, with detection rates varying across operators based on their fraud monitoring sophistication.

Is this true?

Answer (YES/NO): NO